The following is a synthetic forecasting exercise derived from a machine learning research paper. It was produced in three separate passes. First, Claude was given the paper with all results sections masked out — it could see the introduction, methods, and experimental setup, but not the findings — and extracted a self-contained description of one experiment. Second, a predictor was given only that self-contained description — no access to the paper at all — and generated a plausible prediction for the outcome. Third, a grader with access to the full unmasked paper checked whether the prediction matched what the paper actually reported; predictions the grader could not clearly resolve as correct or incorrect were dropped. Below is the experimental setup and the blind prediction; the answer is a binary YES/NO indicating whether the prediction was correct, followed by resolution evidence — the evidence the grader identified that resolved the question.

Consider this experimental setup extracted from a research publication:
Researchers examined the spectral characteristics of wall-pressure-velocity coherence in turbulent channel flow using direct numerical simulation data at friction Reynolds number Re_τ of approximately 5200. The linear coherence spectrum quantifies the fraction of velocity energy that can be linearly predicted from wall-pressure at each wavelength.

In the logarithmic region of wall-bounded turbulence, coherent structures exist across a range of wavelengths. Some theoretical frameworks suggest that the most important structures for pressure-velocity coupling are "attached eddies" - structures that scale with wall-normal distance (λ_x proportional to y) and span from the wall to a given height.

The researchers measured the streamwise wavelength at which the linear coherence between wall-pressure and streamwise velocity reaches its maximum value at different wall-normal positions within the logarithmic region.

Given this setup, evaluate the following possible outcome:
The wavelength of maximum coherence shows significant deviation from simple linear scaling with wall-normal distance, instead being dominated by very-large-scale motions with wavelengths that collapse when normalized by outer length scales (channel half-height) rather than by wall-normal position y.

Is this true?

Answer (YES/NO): NO